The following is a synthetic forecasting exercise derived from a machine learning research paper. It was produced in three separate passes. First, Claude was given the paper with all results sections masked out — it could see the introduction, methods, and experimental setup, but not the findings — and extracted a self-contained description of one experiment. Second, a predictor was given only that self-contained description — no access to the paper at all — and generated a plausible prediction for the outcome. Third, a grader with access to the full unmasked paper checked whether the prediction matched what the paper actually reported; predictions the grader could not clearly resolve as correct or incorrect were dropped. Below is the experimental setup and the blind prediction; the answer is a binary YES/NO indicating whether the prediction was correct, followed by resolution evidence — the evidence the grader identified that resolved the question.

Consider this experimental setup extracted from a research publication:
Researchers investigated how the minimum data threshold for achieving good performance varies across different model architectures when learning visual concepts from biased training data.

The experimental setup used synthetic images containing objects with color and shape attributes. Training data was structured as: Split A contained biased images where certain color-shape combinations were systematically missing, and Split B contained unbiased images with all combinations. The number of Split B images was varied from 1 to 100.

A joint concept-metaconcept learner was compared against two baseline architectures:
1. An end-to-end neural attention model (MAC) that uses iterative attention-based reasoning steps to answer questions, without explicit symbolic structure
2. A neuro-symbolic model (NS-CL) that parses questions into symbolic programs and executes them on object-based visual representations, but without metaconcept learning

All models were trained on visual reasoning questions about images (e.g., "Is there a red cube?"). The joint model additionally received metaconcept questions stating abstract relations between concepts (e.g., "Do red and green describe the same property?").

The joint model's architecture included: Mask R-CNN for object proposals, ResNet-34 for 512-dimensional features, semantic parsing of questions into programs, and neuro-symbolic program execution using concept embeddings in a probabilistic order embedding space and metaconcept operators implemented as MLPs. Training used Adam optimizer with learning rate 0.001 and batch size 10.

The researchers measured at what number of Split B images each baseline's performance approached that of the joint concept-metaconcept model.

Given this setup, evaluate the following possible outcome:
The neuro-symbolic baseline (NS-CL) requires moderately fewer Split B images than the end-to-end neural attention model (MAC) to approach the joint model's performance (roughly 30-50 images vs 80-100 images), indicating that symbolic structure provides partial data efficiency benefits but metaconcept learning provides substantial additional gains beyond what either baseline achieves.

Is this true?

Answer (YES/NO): NO